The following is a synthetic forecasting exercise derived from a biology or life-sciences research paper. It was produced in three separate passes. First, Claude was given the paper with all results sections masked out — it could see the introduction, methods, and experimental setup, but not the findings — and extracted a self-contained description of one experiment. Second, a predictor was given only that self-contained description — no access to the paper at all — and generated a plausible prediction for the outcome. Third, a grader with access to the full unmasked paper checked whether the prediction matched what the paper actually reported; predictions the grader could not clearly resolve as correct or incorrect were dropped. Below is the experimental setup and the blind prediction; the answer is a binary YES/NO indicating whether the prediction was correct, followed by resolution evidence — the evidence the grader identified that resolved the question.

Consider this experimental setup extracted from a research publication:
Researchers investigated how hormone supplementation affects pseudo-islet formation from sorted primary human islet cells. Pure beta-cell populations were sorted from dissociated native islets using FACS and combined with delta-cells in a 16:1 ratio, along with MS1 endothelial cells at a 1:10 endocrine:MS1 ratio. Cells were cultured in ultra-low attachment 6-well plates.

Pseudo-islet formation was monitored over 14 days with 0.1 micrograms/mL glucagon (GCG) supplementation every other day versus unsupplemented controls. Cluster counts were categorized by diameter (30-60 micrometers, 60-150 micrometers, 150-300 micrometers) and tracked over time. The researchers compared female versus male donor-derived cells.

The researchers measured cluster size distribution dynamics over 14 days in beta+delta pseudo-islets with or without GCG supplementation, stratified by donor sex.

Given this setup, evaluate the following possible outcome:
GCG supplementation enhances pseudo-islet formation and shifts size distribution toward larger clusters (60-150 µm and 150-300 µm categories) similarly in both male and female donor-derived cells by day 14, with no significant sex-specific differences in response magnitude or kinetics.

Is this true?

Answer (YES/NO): NO